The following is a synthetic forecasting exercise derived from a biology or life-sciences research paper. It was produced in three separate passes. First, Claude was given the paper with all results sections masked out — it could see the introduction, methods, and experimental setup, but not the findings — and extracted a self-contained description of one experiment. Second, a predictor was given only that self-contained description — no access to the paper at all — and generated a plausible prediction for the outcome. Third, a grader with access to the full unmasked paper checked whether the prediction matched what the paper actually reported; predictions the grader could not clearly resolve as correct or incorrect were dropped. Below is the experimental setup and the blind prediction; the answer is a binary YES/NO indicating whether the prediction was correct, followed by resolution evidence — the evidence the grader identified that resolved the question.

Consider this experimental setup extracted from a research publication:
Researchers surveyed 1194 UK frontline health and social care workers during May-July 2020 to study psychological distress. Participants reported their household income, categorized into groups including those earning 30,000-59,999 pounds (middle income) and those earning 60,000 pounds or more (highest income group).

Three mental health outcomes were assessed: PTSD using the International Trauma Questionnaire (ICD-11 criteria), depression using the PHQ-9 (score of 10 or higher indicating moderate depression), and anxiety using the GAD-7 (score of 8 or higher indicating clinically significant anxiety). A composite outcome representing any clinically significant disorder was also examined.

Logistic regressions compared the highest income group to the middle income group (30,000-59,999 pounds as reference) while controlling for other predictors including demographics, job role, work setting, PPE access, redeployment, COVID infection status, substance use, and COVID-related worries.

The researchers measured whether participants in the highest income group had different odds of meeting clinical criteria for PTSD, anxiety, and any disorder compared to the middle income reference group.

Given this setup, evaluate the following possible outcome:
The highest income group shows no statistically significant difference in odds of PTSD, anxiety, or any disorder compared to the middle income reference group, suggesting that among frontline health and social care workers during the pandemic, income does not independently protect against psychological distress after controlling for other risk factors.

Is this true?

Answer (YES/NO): NO